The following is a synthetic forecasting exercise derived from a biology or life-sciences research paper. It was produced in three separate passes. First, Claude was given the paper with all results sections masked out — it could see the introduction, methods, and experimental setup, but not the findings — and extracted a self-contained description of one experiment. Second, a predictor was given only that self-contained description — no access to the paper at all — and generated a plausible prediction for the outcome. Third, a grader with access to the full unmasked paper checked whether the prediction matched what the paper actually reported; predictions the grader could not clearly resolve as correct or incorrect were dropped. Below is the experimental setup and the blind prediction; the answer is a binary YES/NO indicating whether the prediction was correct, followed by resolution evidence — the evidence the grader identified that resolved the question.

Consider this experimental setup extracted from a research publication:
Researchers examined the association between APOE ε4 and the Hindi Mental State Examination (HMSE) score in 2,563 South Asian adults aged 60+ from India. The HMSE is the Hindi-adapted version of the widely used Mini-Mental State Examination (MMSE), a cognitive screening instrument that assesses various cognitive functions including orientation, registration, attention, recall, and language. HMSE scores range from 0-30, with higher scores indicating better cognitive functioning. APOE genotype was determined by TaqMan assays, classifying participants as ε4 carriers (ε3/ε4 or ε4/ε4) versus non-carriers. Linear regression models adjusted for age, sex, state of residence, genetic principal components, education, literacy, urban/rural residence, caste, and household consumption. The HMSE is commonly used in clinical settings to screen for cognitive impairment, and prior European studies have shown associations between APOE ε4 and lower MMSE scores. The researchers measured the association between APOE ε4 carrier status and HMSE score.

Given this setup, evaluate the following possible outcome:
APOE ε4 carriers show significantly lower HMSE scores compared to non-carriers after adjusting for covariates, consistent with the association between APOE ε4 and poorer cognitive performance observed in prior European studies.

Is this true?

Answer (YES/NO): YES